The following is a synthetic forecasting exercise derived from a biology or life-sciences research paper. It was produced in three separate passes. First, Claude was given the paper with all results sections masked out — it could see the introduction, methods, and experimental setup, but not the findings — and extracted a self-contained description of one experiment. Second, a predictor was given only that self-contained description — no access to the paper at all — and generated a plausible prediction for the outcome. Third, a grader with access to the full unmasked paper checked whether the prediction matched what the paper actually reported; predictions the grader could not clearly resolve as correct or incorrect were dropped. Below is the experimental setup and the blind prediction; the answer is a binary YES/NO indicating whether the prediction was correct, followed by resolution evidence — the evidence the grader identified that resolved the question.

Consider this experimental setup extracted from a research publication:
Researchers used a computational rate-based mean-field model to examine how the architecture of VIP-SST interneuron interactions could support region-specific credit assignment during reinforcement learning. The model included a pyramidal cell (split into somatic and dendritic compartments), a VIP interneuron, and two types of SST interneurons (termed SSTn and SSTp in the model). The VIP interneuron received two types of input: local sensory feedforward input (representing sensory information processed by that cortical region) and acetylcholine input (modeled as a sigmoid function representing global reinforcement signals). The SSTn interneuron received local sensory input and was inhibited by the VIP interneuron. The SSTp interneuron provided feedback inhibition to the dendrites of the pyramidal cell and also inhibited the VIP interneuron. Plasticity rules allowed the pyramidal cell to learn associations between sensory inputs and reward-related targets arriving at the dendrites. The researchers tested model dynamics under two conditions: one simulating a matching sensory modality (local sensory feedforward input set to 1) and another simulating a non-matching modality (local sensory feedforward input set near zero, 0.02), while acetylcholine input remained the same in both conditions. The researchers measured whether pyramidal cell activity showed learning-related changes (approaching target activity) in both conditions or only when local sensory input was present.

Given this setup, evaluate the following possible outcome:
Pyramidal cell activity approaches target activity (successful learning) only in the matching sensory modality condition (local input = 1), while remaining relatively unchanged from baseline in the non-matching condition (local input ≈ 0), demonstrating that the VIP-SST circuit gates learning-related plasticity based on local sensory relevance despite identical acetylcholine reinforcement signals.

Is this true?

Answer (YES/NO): YES